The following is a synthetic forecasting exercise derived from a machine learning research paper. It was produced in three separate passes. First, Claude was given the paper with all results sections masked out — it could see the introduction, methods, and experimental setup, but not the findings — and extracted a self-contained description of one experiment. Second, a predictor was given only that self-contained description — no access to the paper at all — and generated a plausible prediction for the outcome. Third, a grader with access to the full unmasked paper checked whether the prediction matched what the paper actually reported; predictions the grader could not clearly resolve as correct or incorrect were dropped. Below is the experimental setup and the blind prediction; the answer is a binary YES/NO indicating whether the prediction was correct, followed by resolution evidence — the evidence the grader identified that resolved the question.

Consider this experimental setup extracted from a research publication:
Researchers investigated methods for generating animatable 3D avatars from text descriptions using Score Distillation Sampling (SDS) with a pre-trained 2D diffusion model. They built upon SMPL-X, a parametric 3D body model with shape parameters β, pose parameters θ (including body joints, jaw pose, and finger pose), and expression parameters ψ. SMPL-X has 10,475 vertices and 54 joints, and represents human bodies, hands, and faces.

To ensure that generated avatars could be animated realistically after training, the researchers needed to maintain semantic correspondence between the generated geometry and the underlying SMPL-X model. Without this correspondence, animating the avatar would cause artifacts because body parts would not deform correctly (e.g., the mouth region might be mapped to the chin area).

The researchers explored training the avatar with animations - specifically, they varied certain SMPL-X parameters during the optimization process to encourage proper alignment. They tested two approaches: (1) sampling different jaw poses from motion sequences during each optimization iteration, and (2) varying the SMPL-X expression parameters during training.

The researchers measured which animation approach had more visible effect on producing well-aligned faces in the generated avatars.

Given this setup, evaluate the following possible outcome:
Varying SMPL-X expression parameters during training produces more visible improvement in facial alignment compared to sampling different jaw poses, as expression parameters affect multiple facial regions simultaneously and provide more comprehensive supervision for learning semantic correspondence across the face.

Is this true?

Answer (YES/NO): NO